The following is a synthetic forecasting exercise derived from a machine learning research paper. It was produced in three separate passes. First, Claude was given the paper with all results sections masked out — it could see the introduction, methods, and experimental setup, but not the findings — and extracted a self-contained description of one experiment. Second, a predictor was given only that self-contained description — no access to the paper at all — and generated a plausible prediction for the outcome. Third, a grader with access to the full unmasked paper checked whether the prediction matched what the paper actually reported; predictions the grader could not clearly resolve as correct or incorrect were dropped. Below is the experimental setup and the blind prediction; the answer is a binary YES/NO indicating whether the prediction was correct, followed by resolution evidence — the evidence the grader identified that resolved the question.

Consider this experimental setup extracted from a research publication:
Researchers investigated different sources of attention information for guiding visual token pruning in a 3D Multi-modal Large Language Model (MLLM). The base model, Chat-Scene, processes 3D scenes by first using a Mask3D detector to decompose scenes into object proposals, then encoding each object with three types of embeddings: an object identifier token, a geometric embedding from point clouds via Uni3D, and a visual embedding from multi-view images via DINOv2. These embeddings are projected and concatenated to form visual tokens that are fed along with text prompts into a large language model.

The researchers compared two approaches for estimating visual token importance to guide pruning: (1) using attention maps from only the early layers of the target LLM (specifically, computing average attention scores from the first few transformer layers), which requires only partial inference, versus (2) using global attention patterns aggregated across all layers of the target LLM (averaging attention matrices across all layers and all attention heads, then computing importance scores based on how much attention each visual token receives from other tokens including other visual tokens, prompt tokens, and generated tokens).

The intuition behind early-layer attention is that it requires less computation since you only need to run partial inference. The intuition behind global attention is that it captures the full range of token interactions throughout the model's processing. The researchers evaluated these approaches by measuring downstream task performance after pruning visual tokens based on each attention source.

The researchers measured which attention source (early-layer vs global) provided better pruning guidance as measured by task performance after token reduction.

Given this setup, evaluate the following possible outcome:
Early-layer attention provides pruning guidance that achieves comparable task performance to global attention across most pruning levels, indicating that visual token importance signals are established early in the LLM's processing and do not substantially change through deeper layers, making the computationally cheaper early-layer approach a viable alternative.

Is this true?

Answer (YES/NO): NO